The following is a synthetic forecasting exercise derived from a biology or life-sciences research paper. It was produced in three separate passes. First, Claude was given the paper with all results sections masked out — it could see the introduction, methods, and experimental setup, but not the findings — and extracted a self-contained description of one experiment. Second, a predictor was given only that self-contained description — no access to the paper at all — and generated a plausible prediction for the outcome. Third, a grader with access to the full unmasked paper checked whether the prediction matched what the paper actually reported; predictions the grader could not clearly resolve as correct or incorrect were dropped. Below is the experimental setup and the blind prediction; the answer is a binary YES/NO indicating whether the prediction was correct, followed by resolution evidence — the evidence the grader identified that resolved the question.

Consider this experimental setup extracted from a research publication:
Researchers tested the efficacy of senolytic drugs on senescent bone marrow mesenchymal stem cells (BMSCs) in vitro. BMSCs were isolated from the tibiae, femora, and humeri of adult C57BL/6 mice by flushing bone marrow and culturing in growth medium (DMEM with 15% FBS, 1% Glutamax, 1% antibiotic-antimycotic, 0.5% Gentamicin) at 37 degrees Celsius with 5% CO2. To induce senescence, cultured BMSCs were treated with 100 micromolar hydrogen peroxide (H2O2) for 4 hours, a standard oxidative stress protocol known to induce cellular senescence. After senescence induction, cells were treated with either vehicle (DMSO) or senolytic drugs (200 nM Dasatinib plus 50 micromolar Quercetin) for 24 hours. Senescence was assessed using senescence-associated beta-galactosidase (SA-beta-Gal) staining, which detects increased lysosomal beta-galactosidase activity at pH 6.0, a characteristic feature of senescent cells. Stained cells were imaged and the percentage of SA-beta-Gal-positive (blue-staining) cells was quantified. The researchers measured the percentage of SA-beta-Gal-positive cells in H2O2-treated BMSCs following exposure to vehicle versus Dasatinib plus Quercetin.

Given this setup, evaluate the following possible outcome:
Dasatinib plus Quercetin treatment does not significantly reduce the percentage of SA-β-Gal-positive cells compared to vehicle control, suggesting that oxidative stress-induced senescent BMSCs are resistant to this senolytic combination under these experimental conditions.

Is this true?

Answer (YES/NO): NO